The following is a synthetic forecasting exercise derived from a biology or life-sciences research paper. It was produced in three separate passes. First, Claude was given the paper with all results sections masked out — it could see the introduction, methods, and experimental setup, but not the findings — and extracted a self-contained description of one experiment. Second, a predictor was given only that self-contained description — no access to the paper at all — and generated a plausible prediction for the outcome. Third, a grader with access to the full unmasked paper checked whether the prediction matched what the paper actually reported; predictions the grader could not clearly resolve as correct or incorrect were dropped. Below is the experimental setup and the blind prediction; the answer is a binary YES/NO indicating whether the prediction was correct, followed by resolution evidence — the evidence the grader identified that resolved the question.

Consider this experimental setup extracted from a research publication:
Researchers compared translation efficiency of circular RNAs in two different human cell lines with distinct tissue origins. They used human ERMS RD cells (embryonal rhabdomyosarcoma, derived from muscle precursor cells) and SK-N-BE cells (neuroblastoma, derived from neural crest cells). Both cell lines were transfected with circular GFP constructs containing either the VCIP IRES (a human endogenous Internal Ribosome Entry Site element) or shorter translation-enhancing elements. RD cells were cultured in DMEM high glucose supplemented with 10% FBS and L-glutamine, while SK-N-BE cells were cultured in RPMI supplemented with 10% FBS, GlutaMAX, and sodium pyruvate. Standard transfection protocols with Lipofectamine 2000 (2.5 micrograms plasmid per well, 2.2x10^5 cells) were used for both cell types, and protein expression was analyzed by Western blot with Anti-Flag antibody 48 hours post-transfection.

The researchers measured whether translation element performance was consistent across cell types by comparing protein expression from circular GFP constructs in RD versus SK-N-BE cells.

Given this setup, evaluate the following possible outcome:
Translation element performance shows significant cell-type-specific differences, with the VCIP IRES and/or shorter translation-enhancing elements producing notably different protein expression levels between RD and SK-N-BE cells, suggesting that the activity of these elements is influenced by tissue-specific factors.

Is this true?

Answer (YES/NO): NO